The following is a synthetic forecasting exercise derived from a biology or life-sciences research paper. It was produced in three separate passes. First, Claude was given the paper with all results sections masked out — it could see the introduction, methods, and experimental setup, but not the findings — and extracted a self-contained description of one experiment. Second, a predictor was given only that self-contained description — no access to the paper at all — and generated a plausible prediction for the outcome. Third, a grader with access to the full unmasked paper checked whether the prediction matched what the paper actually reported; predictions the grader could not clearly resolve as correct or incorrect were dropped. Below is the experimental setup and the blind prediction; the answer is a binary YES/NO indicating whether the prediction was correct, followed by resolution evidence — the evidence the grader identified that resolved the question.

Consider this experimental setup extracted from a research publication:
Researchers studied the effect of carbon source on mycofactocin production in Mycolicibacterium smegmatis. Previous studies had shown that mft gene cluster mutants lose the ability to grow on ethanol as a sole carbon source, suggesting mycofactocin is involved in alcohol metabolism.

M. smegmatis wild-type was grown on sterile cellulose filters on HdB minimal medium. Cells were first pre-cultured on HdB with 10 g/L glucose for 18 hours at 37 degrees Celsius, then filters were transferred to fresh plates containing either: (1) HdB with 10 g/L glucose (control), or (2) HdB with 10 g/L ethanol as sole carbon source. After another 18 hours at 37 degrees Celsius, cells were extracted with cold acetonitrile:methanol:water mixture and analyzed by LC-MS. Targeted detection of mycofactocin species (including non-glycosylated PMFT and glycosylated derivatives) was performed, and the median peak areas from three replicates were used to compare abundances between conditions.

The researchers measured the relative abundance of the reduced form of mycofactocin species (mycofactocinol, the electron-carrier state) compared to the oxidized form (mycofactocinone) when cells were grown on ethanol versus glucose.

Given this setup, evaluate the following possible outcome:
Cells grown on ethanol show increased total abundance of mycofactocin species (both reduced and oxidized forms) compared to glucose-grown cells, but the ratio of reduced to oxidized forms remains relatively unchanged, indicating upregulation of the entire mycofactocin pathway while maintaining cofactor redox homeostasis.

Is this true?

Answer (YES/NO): NO